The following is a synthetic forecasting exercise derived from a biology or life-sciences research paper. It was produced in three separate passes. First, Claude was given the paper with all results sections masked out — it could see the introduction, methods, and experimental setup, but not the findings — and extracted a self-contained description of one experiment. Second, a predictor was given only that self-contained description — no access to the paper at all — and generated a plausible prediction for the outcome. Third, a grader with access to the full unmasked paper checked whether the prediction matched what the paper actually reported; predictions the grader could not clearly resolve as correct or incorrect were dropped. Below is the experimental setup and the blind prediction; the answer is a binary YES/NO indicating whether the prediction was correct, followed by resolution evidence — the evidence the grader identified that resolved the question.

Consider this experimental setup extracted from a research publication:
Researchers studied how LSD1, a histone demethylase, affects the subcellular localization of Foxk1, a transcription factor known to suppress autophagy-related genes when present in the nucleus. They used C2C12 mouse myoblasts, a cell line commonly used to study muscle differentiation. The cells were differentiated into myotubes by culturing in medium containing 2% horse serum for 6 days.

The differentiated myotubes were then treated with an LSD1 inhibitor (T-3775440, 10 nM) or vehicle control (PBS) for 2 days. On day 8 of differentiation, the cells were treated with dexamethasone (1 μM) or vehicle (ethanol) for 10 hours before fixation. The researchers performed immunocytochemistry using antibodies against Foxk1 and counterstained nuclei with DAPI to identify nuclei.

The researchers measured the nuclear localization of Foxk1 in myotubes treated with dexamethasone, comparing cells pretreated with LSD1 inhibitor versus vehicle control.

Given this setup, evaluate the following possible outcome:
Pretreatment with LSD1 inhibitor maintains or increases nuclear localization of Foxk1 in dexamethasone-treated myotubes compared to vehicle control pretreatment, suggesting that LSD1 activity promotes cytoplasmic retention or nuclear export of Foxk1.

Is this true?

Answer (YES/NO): NO